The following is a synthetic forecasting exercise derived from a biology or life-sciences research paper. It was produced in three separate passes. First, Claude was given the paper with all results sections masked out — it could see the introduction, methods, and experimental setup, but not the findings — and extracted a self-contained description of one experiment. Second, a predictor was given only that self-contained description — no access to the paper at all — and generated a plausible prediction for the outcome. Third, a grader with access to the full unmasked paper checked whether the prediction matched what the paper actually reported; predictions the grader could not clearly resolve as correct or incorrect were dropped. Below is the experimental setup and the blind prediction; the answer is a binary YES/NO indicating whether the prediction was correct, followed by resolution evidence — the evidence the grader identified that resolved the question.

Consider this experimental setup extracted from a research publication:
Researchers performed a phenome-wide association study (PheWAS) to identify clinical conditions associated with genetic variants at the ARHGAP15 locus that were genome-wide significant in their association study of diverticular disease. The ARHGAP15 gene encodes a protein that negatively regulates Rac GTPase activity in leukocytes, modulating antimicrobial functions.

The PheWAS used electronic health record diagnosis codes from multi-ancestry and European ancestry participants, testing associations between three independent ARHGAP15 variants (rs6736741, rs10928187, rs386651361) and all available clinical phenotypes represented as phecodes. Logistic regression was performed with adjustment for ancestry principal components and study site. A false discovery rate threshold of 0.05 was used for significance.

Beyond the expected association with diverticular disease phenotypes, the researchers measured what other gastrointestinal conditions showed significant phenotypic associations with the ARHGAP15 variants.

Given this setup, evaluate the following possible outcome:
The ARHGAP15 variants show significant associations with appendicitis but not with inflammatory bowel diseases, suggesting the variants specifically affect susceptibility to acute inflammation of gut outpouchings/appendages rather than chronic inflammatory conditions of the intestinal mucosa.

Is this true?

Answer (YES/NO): NO